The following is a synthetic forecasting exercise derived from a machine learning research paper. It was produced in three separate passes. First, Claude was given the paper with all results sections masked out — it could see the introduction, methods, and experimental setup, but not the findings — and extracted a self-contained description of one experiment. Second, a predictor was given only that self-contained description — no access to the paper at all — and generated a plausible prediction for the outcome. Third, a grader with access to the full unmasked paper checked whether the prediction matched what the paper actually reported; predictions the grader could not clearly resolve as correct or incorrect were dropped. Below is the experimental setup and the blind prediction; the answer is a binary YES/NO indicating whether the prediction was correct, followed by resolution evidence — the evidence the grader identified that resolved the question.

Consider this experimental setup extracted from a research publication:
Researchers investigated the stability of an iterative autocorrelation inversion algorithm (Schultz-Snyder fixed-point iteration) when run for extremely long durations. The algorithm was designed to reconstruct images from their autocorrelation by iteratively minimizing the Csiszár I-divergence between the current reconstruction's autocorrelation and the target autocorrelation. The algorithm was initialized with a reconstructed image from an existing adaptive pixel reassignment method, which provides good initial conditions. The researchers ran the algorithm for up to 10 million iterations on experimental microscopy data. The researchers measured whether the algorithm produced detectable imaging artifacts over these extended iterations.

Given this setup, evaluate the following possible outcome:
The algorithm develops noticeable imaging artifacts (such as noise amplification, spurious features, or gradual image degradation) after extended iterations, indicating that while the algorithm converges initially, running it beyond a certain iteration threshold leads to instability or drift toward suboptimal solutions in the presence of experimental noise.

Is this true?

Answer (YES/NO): NO